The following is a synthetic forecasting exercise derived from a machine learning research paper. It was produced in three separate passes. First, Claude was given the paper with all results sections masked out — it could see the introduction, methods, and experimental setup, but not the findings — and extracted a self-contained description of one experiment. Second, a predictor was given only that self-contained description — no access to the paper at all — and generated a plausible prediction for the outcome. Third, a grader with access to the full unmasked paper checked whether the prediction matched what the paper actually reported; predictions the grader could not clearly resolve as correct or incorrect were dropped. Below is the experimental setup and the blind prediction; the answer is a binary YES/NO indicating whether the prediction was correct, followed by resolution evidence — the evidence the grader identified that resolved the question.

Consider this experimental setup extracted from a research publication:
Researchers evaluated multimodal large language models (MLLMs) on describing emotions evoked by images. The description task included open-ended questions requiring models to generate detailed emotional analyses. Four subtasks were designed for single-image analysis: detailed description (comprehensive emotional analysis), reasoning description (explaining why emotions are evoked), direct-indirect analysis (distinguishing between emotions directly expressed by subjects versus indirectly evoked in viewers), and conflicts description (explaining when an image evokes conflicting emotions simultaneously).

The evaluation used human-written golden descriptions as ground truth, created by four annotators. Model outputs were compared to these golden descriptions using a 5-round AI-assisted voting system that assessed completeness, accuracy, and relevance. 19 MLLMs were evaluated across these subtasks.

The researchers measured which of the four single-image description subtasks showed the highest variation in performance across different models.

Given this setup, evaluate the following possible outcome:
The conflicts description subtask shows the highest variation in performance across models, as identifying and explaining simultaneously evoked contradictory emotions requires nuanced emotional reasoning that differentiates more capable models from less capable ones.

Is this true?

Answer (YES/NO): YES